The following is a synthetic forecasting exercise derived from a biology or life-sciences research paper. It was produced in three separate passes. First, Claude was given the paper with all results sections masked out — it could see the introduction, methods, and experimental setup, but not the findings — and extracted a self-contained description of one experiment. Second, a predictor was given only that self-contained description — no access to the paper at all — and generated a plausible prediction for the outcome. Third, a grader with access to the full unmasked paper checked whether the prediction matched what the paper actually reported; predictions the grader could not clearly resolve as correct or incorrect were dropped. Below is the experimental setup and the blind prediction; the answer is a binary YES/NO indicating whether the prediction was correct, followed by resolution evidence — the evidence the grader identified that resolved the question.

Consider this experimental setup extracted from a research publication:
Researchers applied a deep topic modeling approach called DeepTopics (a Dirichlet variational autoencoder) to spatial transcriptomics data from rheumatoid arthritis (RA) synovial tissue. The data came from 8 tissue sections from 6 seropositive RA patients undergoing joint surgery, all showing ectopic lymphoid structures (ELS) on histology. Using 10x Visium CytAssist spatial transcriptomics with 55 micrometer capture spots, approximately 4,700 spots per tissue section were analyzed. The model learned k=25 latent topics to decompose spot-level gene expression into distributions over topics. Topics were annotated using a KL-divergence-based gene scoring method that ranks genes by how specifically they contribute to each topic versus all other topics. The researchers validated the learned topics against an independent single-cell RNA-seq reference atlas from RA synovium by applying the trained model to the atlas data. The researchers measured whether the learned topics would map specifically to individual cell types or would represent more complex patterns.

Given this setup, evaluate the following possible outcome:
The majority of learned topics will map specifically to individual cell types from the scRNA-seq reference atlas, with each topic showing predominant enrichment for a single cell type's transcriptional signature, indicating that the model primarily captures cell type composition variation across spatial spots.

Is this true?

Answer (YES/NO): NO